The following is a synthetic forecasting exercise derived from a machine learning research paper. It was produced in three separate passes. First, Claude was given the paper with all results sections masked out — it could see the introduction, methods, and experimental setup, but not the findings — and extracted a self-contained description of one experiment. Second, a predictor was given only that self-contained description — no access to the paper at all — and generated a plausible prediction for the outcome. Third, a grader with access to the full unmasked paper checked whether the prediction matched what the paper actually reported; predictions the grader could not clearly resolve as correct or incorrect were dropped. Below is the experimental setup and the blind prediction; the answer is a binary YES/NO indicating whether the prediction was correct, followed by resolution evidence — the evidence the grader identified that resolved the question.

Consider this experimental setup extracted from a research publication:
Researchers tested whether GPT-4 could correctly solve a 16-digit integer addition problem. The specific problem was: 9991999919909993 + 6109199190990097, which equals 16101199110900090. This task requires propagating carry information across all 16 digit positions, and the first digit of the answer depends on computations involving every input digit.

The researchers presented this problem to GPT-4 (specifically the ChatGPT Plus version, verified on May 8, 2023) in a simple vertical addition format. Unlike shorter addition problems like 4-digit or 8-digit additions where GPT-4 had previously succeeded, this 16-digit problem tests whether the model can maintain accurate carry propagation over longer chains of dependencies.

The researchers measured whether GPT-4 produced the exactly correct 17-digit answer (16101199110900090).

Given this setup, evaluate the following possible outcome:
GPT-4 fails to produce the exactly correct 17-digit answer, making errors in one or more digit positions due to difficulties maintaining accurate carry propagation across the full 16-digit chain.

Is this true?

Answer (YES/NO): YES